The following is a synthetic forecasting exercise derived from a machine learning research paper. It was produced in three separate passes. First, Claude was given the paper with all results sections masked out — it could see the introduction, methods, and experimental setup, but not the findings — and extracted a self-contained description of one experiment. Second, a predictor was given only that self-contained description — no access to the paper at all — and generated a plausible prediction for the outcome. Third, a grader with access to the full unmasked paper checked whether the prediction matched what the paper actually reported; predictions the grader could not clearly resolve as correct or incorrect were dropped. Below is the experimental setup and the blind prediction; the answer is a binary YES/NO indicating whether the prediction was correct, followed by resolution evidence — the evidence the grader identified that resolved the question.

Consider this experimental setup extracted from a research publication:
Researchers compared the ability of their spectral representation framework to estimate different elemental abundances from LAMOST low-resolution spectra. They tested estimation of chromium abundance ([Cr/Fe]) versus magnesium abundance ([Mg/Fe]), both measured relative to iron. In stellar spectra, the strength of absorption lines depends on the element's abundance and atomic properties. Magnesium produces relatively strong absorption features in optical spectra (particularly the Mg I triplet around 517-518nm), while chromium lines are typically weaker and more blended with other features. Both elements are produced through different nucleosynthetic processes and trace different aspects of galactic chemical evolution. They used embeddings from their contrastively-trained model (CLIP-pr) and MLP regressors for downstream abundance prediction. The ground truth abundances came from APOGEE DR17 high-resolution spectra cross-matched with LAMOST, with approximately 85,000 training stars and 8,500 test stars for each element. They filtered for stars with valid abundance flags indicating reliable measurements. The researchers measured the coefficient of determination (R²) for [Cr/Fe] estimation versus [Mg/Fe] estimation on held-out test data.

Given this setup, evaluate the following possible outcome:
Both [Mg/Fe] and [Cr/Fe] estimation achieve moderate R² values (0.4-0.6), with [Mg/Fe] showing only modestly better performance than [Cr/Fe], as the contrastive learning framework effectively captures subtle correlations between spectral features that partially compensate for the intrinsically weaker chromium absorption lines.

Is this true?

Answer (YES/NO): NO